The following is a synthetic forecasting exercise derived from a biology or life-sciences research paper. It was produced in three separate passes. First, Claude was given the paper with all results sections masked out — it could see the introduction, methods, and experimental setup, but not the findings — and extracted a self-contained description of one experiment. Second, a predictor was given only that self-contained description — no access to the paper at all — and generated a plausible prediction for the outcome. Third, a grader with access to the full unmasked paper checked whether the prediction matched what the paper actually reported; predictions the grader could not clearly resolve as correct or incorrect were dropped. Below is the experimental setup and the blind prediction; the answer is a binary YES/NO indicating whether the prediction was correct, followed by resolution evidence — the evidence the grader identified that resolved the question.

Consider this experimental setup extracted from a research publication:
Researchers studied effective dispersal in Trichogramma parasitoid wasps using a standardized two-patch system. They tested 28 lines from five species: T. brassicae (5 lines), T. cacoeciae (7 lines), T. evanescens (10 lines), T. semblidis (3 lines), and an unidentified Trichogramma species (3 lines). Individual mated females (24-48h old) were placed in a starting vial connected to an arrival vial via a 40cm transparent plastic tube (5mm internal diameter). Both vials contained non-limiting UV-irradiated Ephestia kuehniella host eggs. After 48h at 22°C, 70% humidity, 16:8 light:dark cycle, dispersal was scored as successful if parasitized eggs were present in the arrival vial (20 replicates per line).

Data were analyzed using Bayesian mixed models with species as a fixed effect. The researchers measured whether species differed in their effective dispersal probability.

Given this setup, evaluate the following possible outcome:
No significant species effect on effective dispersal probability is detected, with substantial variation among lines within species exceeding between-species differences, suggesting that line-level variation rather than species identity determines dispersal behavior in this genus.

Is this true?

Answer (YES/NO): NO